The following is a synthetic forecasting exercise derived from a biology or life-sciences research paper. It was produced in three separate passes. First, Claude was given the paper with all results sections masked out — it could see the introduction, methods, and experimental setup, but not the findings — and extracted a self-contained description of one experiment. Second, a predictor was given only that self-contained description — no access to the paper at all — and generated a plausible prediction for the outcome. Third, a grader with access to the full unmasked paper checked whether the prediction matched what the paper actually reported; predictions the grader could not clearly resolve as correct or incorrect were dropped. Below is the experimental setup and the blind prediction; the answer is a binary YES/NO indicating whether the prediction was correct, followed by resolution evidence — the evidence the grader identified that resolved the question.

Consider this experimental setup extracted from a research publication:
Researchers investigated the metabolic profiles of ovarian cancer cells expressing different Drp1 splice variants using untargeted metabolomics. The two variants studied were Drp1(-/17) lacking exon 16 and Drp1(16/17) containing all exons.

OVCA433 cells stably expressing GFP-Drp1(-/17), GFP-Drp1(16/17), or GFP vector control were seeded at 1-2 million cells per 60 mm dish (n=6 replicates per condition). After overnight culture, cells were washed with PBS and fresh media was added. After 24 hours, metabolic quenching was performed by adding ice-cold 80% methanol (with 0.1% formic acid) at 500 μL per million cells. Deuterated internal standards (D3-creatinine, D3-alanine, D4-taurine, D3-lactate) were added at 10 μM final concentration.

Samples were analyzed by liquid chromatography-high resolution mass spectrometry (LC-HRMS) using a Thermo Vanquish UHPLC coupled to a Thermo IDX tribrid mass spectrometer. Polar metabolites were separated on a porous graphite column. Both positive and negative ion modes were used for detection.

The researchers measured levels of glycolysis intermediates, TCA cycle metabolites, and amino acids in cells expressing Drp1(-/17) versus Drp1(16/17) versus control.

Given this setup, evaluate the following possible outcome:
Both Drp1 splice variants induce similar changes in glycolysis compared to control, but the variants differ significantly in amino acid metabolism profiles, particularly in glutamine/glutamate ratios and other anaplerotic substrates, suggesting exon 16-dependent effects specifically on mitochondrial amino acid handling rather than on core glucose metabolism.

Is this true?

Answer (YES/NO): NO